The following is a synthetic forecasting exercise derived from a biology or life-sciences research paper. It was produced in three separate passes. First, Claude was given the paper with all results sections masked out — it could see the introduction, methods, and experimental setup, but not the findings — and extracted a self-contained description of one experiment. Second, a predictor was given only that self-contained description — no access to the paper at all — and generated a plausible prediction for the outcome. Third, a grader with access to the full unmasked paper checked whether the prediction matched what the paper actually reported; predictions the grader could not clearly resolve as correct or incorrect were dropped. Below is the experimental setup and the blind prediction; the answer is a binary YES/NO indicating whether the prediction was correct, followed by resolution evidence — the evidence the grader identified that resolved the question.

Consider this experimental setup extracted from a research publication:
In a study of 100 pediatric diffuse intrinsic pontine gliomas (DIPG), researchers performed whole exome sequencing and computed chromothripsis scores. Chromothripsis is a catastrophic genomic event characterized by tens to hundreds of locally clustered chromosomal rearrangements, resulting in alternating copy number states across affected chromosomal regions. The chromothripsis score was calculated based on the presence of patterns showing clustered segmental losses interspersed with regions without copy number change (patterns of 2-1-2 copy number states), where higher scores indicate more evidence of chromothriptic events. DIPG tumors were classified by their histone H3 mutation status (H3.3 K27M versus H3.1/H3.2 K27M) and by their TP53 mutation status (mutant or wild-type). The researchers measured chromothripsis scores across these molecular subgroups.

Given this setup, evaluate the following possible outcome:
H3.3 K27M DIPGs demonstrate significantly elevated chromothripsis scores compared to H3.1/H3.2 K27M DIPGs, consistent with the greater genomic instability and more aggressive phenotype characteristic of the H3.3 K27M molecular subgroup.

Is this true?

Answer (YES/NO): YES